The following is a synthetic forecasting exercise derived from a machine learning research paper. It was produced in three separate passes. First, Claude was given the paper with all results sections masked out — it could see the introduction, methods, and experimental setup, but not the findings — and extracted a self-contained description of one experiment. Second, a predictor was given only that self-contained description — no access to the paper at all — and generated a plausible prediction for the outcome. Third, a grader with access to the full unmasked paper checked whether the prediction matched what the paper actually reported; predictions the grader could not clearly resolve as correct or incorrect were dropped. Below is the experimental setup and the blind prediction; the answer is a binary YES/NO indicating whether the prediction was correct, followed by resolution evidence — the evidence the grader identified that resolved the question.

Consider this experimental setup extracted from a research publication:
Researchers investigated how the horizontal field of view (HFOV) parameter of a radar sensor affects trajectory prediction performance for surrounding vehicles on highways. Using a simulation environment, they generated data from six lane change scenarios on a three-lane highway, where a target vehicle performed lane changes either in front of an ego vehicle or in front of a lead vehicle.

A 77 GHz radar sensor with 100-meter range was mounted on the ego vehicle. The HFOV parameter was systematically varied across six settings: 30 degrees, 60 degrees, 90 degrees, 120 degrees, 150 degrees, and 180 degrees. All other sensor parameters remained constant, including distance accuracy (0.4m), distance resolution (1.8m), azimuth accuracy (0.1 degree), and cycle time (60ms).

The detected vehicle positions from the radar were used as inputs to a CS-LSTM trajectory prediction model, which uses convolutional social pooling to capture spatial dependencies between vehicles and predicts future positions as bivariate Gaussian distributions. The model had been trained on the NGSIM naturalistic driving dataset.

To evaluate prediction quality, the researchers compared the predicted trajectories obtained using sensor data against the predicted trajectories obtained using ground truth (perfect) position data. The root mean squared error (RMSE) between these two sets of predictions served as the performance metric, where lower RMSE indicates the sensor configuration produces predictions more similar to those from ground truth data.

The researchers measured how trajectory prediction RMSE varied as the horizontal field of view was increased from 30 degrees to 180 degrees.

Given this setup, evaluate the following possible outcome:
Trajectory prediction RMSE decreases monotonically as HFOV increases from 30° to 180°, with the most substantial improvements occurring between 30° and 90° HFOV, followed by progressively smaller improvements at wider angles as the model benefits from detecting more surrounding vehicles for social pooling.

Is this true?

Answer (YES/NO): NO